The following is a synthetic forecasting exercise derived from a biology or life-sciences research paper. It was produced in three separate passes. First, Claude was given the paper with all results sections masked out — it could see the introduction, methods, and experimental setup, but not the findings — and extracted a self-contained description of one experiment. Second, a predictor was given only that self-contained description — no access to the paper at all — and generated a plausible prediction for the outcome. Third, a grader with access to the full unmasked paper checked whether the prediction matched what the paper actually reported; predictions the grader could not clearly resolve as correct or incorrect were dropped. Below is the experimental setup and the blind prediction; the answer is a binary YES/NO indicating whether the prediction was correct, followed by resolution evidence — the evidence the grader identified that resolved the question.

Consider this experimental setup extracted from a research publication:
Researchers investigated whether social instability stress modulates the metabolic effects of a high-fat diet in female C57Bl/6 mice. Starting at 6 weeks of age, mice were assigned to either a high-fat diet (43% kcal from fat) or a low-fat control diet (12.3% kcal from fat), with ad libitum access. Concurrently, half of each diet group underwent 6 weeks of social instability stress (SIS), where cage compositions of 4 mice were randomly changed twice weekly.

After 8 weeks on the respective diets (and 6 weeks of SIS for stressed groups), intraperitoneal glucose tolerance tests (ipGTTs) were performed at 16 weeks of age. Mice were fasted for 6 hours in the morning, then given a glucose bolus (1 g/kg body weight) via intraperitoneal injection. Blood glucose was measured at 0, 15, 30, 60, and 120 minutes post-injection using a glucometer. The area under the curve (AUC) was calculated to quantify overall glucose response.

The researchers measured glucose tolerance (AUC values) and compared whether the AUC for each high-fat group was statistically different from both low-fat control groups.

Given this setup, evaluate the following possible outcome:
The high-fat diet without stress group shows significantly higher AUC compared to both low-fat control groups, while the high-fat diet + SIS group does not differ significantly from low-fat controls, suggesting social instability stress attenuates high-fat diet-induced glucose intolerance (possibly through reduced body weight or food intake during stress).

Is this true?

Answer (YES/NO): YES